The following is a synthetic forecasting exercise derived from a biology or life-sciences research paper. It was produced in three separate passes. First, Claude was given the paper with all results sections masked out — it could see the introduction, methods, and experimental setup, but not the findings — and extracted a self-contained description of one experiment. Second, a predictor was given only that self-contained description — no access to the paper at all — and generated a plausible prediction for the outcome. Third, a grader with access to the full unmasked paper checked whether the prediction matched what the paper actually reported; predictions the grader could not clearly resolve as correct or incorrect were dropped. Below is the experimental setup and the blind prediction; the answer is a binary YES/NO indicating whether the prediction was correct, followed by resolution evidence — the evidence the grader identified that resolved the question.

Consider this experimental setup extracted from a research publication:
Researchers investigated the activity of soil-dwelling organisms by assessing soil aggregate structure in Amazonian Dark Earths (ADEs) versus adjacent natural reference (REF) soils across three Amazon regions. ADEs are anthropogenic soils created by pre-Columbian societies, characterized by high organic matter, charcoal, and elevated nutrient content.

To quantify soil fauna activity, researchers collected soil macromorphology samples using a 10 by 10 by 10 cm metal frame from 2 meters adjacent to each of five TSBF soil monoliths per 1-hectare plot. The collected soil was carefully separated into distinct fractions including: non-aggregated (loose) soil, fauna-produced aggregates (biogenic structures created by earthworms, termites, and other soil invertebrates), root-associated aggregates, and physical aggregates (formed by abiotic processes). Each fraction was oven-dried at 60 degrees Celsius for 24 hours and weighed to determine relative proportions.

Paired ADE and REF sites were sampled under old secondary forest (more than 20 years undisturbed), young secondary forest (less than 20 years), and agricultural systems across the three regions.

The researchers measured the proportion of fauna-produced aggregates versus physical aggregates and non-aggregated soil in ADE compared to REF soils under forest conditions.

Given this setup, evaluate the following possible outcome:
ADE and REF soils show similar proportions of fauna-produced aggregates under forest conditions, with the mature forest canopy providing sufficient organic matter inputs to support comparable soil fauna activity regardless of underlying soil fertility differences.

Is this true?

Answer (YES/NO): NO